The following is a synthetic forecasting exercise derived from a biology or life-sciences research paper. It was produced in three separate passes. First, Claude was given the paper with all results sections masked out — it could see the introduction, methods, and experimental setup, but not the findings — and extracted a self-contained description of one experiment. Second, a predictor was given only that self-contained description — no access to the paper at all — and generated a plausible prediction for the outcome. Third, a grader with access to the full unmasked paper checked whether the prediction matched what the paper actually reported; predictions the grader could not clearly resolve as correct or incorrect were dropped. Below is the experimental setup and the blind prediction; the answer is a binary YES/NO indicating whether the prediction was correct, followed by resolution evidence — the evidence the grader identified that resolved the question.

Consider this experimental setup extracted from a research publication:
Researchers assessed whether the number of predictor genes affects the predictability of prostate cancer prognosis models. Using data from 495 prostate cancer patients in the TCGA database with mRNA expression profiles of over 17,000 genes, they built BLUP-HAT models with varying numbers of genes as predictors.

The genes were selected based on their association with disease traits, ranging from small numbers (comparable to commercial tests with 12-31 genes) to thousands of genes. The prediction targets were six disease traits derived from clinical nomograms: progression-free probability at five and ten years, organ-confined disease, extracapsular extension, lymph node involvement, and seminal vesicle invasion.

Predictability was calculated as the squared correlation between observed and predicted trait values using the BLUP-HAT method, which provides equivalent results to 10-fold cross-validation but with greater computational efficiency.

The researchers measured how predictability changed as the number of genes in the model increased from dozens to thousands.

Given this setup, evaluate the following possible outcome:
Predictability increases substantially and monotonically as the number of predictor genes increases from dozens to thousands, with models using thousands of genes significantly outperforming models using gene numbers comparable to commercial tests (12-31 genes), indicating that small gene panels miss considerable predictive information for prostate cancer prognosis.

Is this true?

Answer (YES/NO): NO